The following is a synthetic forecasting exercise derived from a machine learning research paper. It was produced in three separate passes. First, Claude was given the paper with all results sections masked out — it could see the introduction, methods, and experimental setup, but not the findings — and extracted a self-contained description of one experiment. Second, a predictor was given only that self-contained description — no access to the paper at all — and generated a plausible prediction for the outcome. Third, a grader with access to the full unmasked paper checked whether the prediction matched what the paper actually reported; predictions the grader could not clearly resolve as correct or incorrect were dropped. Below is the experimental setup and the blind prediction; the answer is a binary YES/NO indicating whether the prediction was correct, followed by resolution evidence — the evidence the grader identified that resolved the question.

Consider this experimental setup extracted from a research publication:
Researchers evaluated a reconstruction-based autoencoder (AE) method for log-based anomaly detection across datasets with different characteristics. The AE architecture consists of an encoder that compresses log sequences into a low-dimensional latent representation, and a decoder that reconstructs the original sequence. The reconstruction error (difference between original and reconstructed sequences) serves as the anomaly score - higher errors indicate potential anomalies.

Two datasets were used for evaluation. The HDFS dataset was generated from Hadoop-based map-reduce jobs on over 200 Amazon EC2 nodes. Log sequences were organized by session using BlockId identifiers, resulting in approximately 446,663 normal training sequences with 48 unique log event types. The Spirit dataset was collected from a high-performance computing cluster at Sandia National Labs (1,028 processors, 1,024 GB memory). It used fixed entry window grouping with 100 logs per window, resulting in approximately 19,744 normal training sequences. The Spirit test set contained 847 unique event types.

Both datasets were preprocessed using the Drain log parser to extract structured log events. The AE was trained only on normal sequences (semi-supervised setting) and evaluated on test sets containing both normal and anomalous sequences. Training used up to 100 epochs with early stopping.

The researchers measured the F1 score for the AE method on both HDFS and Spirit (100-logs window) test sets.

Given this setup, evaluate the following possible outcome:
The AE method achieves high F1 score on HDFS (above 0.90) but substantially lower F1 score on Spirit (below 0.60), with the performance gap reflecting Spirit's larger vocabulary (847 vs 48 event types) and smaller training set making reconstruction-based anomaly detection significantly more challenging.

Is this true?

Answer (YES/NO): NO